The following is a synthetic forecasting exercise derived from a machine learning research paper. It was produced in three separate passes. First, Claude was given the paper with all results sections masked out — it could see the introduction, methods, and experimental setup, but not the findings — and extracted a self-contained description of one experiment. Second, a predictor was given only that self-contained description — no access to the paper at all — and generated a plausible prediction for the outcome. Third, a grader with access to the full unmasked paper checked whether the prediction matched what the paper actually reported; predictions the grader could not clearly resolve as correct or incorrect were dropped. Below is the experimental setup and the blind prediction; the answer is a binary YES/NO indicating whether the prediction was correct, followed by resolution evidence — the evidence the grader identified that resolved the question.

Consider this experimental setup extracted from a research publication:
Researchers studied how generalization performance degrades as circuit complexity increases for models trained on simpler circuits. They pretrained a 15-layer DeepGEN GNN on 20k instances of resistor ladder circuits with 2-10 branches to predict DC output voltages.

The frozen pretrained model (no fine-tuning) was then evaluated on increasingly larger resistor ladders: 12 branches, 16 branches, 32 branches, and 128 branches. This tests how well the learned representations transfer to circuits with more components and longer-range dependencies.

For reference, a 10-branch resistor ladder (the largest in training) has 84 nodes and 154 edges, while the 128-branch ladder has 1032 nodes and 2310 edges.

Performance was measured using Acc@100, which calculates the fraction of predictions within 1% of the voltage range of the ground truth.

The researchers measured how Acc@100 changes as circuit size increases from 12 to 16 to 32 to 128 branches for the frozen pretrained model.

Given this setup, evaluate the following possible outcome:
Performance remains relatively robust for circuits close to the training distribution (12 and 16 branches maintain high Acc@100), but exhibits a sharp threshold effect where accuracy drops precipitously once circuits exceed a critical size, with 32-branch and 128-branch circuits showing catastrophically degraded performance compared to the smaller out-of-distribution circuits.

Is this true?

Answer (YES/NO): NO